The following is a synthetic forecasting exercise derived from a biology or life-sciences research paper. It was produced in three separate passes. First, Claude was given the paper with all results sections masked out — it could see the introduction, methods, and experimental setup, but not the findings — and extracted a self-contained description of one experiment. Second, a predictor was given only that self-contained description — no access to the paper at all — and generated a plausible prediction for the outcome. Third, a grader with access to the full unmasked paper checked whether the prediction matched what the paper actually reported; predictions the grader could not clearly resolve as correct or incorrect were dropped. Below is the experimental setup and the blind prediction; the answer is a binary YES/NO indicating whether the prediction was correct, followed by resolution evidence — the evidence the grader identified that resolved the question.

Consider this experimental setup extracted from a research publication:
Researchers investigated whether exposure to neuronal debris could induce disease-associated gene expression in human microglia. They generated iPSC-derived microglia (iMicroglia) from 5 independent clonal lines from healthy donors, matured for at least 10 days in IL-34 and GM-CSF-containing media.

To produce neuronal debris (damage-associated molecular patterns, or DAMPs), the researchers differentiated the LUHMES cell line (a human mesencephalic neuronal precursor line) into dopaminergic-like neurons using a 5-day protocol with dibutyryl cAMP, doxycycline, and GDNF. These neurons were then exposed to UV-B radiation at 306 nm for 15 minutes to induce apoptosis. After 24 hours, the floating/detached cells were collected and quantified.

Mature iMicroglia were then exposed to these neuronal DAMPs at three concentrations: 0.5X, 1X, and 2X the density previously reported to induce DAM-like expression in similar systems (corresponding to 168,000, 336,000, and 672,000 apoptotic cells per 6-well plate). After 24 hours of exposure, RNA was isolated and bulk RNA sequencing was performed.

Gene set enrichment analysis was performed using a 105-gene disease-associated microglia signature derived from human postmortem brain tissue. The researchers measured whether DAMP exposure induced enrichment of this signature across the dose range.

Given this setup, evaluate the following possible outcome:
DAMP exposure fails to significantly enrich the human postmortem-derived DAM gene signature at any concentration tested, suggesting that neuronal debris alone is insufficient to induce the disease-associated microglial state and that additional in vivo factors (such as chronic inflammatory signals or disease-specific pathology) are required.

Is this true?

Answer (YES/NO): NO